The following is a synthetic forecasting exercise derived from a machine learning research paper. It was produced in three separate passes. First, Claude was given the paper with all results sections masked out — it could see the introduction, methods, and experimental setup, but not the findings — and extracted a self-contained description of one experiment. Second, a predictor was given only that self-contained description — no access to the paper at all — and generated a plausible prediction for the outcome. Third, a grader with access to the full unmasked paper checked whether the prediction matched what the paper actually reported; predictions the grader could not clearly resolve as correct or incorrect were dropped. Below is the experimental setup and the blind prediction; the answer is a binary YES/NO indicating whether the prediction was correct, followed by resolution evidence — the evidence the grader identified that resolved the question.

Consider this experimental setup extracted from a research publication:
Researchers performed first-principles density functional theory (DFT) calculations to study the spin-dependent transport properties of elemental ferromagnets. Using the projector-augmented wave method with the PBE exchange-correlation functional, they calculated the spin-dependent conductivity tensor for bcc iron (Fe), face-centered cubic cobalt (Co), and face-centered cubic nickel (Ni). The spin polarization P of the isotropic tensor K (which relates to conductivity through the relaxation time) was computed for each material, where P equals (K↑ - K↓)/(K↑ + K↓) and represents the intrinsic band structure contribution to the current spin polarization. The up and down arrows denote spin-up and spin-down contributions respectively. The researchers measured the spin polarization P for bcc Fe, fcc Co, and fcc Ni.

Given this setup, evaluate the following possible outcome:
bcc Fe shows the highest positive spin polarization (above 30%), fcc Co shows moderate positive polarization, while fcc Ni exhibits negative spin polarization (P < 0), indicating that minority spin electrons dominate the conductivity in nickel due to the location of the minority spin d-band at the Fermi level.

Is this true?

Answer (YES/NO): NO